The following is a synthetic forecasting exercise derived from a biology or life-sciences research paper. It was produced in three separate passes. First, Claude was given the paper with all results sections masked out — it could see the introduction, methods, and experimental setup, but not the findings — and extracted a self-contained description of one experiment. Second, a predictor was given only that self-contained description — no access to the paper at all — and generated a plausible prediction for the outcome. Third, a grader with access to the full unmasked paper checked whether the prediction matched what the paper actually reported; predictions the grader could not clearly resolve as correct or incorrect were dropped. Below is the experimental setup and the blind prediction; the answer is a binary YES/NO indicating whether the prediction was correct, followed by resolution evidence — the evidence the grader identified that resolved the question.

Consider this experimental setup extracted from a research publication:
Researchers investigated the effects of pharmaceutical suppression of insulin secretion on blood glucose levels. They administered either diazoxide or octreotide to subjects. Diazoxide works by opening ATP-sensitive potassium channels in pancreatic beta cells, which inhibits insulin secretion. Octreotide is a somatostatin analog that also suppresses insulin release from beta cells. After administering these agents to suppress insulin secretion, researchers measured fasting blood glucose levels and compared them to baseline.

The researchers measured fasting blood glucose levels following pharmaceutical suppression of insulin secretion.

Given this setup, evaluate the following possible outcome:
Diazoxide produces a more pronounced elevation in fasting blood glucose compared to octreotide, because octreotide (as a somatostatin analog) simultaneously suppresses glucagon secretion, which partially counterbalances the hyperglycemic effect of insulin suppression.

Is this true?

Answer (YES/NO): NO